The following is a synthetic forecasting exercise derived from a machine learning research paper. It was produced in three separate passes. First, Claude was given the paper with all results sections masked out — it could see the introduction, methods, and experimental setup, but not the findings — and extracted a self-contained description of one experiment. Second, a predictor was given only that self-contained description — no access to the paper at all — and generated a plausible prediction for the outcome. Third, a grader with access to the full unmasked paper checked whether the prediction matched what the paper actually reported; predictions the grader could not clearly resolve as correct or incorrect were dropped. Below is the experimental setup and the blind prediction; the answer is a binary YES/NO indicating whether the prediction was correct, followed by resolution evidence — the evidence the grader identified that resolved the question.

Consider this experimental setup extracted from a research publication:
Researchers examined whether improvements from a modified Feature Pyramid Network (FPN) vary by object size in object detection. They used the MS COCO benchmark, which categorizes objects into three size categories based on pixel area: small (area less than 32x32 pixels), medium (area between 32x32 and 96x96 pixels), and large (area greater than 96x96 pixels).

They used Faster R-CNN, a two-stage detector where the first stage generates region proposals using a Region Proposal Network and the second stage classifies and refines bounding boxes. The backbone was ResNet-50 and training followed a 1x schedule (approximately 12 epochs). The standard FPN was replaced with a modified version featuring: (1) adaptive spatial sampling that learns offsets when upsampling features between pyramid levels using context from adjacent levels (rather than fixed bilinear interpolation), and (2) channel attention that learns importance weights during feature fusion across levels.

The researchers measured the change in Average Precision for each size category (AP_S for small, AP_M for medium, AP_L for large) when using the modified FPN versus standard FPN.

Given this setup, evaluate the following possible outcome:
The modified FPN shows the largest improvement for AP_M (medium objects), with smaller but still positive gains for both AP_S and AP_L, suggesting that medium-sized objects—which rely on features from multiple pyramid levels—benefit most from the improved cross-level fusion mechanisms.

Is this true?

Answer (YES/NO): NO